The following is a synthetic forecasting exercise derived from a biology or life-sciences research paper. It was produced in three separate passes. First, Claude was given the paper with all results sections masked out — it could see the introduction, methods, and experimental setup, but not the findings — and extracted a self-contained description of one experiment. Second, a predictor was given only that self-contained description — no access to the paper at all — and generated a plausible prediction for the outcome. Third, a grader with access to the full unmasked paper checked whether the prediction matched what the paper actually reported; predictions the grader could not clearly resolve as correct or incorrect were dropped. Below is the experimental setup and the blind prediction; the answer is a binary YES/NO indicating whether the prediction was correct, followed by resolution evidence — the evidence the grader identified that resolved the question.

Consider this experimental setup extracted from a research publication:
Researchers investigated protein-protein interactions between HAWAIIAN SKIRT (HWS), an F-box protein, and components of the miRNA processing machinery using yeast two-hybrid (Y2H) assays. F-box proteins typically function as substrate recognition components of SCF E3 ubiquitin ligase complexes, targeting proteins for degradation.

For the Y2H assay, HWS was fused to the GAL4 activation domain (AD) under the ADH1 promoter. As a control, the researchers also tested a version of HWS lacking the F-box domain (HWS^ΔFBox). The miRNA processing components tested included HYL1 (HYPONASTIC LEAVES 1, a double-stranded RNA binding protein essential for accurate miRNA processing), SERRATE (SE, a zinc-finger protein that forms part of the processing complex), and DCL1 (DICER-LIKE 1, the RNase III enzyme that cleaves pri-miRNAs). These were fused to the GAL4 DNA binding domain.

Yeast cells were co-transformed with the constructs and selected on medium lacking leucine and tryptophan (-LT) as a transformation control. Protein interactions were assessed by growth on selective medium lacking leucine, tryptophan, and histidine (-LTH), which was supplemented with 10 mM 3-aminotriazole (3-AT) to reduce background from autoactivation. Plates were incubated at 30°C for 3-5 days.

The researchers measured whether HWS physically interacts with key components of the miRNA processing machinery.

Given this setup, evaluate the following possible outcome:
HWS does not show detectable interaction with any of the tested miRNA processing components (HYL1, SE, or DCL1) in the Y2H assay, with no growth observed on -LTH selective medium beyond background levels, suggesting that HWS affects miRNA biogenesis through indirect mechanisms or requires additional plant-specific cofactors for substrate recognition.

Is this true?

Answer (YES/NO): NO